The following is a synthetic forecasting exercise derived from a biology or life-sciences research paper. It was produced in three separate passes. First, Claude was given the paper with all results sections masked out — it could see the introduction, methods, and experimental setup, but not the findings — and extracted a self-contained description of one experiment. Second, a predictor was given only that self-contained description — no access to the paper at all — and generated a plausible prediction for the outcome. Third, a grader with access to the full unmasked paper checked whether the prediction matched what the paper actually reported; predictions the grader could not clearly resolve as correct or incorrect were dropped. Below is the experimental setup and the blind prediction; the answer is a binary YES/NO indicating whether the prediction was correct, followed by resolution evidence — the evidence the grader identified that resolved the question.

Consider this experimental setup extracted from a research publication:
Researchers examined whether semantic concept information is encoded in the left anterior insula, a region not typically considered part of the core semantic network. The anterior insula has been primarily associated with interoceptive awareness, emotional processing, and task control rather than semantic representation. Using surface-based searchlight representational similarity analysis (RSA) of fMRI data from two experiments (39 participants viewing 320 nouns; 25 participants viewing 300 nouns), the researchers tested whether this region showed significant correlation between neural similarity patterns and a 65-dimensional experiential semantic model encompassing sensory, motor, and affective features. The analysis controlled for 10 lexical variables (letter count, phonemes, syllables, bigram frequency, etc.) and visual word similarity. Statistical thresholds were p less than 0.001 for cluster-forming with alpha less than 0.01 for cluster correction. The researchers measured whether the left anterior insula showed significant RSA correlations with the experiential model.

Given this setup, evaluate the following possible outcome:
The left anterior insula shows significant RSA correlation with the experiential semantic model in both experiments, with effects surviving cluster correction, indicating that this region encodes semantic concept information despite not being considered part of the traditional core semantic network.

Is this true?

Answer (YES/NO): YES